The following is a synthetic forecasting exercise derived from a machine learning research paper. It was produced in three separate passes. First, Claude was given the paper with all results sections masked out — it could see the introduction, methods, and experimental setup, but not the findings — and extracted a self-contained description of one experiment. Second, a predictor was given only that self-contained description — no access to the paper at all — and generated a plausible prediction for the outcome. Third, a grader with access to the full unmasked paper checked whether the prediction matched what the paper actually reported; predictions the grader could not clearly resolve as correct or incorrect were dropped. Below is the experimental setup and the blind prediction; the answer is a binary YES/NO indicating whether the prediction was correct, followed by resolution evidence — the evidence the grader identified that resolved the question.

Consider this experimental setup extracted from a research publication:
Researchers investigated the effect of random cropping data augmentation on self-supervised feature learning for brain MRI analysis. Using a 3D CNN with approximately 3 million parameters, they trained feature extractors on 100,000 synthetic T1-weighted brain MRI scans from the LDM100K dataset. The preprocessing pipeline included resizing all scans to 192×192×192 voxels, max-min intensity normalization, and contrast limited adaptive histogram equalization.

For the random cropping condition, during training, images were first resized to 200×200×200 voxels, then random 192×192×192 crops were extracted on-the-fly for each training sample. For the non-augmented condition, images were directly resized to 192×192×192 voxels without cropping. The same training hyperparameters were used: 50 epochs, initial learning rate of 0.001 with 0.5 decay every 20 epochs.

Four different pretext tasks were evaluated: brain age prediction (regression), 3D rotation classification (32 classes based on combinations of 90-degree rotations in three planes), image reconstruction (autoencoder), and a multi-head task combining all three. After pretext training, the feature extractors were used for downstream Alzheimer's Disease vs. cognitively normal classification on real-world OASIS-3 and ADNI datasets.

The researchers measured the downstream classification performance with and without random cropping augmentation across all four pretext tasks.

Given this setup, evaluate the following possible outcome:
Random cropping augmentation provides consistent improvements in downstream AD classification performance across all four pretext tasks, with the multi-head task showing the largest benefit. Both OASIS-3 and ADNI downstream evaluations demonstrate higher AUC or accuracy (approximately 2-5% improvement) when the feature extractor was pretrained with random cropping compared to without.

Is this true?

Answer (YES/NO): NO